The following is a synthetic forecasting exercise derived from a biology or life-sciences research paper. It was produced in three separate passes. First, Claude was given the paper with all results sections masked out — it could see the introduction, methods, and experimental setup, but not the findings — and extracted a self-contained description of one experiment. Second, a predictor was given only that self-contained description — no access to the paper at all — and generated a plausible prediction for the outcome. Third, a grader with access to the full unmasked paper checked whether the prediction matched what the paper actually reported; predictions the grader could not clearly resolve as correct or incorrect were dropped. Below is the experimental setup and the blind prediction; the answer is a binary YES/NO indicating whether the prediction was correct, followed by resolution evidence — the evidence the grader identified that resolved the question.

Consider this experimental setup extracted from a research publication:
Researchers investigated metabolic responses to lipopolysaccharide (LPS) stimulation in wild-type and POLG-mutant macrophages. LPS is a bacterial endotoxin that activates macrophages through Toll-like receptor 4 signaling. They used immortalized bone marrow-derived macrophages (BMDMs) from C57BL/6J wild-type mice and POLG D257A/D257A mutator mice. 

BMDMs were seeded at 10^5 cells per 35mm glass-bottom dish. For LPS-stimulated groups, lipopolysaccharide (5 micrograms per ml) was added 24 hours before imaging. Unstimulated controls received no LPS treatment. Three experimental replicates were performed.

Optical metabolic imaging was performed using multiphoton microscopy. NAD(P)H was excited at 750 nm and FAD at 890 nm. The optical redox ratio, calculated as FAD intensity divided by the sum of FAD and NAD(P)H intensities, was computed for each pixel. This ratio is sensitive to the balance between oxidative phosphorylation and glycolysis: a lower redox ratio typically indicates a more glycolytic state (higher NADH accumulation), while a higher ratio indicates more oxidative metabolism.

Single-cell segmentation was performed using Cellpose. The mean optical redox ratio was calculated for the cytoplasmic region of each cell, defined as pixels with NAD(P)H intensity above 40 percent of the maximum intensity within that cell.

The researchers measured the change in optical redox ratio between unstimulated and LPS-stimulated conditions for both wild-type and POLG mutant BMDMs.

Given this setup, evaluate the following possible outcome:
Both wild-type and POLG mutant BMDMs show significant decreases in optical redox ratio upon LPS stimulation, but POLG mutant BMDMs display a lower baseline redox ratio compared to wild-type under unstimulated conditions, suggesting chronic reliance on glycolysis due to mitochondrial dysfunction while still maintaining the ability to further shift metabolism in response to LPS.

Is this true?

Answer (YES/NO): NO